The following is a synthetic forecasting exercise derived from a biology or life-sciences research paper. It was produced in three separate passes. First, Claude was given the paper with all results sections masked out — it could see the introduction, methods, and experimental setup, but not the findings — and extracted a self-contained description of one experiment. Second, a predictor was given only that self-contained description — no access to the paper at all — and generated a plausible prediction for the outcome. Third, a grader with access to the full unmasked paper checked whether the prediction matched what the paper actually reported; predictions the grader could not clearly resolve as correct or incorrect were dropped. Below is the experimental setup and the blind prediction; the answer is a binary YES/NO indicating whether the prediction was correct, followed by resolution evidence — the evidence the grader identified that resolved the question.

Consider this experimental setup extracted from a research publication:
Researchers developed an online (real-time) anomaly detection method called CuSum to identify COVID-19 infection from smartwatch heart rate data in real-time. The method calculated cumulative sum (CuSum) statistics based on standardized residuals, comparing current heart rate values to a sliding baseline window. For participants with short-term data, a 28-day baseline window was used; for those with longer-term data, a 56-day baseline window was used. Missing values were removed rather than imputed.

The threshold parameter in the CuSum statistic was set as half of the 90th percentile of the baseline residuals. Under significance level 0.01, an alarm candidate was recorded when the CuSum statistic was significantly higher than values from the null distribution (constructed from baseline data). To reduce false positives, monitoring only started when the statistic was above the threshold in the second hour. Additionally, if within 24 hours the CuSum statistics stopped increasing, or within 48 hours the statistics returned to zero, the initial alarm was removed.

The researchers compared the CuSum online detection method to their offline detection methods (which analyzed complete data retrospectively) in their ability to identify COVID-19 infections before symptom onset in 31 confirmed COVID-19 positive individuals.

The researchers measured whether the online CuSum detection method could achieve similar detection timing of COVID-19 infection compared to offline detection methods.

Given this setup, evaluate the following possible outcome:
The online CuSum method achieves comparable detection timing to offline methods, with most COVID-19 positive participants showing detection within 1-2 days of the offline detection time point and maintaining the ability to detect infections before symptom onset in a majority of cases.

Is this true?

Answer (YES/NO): YES